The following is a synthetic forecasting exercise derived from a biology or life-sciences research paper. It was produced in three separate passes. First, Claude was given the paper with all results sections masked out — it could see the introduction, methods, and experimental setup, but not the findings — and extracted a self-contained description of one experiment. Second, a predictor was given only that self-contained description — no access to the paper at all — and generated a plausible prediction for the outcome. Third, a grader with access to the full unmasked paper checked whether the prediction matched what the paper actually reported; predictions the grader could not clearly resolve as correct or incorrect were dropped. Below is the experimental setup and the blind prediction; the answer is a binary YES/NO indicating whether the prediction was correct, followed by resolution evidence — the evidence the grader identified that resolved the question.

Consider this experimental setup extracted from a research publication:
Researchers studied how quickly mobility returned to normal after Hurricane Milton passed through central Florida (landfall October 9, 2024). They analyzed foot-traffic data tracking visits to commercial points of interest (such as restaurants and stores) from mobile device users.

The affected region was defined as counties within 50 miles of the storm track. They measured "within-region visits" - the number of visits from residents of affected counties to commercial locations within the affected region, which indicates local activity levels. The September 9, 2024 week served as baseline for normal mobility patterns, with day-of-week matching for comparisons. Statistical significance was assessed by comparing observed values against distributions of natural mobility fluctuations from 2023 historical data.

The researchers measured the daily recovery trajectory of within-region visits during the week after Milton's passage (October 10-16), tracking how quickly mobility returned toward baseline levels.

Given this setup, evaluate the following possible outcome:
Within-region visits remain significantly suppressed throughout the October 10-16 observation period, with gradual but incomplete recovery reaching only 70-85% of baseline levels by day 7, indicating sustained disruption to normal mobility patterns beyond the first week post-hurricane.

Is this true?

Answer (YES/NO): NO